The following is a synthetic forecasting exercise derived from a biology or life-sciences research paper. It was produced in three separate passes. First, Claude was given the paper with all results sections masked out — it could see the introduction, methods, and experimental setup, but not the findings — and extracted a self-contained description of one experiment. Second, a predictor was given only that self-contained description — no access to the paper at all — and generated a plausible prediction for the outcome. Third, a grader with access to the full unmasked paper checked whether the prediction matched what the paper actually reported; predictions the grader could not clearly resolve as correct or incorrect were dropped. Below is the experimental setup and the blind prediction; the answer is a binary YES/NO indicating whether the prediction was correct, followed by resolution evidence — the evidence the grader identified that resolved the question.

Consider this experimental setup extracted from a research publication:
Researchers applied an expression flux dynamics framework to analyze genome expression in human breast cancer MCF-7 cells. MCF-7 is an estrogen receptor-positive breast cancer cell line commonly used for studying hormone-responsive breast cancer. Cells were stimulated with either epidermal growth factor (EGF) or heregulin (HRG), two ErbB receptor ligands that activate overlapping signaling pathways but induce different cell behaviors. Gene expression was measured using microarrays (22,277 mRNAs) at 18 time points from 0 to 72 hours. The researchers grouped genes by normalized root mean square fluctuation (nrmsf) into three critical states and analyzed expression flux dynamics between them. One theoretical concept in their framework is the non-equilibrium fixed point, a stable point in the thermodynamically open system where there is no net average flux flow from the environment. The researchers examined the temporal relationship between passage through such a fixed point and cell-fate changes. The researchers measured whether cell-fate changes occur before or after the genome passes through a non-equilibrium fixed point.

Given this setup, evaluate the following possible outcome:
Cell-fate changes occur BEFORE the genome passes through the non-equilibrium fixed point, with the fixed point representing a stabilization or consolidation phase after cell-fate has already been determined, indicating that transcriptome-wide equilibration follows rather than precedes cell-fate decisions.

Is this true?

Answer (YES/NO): NO